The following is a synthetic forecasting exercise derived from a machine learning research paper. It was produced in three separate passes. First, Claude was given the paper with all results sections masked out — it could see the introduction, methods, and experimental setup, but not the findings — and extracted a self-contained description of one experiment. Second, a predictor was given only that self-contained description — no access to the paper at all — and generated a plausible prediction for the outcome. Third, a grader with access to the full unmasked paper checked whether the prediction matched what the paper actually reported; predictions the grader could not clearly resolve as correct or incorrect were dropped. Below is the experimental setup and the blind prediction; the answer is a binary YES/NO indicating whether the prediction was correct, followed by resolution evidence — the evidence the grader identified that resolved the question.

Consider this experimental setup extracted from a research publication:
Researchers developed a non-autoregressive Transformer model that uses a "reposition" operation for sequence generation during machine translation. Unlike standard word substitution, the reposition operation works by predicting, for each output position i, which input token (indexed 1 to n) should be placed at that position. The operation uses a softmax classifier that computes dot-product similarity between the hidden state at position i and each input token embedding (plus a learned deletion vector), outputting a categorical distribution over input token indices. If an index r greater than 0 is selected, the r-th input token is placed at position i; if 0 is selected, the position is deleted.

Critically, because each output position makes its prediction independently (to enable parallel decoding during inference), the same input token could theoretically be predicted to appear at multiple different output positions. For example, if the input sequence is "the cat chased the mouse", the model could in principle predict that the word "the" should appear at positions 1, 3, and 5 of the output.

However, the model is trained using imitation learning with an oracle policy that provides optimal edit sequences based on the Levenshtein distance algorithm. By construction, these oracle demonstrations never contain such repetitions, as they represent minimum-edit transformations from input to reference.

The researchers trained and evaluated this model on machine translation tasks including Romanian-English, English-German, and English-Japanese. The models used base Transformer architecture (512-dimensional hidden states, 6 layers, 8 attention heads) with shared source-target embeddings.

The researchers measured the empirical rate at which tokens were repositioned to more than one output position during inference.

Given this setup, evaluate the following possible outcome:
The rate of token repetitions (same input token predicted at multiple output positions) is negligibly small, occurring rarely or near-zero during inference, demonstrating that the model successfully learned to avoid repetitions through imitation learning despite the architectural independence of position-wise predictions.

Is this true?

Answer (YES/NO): YES